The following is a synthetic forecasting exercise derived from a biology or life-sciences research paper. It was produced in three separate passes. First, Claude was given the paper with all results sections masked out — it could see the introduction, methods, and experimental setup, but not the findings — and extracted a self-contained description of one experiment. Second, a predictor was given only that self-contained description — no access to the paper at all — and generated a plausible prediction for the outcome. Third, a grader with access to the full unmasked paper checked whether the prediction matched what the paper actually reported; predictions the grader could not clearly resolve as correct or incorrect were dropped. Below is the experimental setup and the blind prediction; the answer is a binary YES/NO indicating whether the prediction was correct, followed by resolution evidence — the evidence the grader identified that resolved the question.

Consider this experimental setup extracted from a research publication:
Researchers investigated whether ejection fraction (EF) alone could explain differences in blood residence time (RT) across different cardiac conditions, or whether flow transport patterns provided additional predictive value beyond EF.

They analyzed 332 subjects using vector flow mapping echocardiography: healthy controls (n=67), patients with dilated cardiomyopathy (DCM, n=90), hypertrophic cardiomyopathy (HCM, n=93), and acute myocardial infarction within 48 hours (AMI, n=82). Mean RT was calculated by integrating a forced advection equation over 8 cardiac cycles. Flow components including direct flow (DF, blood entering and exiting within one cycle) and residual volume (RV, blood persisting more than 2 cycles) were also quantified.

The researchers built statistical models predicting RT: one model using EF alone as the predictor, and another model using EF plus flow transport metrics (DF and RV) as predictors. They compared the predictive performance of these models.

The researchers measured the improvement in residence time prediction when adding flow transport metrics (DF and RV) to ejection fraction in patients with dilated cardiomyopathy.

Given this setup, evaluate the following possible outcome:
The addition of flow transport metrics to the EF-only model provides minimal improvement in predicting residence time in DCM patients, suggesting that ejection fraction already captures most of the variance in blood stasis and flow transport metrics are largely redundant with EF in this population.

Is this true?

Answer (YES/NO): NO